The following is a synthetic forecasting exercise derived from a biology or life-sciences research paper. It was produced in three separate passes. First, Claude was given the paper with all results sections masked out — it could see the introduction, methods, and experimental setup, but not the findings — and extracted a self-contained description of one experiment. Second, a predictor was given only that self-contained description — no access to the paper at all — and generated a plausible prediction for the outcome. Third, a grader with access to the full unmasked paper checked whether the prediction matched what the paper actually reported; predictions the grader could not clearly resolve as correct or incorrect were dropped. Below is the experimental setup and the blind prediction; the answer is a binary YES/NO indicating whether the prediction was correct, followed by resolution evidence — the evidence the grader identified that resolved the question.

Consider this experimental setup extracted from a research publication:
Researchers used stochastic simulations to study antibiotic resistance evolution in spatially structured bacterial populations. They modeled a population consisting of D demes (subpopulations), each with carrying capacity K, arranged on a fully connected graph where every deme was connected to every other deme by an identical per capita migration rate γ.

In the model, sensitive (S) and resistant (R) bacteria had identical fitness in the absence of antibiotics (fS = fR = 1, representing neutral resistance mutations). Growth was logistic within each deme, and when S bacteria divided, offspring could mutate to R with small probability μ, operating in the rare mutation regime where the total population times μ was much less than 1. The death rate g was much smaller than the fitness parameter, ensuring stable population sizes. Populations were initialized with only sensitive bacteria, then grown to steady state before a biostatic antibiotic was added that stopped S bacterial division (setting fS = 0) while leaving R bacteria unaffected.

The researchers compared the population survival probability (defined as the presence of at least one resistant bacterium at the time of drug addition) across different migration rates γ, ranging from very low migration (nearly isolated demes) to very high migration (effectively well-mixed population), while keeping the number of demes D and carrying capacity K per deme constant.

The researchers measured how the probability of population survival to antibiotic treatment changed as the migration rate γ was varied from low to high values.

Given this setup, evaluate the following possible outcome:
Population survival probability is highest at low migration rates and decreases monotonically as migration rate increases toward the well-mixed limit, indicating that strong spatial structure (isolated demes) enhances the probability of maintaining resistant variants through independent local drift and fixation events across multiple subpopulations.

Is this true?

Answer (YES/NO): YES